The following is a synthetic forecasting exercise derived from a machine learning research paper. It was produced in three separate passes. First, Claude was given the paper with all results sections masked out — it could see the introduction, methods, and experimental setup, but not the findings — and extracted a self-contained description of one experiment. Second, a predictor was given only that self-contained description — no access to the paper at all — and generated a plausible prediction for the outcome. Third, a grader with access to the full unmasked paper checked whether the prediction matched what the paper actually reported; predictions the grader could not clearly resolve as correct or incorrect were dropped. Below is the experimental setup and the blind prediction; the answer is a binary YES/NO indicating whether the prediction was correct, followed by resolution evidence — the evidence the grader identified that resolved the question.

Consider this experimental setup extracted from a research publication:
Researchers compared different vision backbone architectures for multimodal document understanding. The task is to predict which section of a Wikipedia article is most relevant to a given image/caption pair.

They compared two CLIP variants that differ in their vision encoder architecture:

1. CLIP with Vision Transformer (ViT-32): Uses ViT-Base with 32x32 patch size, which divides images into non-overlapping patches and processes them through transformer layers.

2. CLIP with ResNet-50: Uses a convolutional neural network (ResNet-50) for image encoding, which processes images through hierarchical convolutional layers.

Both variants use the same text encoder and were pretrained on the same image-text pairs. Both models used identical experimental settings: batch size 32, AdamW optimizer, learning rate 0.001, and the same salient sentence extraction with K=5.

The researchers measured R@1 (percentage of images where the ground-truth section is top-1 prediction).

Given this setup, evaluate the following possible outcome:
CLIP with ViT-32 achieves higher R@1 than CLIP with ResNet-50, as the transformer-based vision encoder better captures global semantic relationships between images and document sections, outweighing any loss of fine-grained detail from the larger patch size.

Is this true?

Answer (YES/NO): YES